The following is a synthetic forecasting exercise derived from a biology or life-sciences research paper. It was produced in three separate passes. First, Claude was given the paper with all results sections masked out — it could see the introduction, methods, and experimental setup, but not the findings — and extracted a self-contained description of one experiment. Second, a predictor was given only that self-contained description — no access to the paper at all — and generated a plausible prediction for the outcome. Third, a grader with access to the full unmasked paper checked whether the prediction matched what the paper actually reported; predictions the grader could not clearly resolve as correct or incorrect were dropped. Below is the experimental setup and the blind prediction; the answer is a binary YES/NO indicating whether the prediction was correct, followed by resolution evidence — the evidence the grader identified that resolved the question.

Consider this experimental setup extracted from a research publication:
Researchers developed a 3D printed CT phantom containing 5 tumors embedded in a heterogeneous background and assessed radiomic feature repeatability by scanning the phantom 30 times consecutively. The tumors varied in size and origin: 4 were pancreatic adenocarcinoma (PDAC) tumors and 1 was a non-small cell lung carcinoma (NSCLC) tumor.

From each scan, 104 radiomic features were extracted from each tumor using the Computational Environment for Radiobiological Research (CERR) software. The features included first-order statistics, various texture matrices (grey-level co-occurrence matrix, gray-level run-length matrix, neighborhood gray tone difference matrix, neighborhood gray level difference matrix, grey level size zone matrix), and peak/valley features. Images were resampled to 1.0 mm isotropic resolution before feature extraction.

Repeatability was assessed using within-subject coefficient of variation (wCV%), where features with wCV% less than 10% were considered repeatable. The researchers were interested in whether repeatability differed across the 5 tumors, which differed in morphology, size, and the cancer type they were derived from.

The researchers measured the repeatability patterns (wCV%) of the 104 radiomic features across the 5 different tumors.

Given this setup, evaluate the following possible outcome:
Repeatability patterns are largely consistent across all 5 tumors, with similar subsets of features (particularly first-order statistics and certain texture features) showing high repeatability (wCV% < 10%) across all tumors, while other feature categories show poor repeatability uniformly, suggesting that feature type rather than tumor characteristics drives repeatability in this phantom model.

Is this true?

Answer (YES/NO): NO